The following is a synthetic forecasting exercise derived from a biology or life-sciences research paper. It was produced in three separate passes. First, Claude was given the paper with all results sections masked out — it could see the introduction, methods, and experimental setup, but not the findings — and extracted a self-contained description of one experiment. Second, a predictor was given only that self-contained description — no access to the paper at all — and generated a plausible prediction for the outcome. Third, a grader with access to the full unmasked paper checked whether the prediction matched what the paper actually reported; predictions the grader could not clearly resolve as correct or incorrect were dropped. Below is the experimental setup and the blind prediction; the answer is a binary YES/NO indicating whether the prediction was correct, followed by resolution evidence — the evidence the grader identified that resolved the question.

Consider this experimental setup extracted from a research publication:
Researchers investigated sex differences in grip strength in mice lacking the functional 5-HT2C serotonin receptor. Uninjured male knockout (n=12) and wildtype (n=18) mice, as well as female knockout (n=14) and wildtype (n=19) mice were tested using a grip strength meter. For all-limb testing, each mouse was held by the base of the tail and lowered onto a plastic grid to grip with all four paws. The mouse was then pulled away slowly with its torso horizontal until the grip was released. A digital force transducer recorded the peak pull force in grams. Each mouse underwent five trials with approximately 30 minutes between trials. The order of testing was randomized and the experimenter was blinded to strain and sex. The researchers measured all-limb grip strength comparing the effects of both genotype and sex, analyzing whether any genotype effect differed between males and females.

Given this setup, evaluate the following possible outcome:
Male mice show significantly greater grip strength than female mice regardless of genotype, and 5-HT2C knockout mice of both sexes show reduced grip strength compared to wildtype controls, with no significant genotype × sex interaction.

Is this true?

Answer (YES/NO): NO